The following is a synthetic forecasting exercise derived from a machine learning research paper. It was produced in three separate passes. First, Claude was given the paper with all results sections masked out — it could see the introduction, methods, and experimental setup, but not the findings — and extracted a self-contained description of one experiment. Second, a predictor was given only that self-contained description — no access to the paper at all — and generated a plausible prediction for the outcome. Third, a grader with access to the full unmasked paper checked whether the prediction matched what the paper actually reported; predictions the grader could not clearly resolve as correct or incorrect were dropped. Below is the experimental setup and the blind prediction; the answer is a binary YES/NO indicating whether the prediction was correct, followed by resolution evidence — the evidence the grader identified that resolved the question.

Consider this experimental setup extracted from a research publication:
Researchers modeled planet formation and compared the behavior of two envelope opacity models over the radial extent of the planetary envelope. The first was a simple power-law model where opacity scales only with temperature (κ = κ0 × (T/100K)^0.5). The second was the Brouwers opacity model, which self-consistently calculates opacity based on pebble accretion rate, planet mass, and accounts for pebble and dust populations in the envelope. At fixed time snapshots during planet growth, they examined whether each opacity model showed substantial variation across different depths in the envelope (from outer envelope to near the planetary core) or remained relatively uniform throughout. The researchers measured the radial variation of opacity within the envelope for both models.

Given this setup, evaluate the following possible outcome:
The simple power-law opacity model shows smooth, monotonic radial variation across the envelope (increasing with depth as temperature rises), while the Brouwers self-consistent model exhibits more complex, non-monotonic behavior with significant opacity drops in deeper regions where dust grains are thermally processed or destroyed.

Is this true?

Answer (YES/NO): NO